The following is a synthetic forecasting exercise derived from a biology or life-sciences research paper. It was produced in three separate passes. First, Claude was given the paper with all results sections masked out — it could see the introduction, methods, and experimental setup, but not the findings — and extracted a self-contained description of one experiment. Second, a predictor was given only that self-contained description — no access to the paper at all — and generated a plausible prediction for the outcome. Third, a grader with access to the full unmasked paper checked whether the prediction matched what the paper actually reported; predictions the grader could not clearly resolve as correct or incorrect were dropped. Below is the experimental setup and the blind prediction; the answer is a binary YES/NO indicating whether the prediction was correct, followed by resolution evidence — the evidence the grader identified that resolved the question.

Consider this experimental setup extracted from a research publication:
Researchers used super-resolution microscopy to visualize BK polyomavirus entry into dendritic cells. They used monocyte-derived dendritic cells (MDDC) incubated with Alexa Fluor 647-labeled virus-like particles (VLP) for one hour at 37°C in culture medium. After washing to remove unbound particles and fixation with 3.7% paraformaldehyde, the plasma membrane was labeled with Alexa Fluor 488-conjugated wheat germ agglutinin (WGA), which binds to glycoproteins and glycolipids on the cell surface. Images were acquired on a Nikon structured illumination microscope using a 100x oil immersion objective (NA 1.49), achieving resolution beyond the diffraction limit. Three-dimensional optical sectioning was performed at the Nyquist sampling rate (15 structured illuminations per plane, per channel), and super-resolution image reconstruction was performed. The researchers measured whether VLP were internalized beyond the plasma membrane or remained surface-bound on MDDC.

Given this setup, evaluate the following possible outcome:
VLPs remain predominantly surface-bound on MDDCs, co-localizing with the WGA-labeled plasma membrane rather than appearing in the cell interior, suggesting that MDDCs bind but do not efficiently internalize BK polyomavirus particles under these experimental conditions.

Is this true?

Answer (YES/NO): NO